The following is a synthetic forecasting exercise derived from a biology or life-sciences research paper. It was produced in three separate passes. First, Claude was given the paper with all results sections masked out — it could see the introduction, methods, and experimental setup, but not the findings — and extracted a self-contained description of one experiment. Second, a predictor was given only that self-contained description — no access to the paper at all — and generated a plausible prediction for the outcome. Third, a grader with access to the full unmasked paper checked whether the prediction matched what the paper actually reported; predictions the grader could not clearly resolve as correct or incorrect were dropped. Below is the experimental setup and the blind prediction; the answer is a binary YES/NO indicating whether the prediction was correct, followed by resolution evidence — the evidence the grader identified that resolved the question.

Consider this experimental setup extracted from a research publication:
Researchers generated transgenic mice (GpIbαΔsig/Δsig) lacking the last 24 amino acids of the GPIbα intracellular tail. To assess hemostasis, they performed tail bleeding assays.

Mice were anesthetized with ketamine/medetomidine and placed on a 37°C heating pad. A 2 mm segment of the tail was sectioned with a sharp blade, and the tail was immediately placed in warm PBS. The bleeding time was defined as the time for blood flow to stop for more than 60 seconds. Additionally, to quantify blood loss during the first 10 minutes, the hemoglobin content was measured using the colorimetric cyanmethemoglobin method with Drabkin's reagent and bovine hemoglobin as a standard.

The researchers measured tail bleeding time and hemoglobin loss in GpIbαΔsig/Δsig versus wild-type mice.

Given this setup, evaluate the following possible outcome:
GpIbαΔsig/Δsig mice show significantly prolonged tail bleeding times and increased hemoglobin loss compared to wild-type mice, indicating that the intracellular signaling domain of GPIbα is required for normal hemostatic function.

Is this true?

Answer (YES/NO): NO